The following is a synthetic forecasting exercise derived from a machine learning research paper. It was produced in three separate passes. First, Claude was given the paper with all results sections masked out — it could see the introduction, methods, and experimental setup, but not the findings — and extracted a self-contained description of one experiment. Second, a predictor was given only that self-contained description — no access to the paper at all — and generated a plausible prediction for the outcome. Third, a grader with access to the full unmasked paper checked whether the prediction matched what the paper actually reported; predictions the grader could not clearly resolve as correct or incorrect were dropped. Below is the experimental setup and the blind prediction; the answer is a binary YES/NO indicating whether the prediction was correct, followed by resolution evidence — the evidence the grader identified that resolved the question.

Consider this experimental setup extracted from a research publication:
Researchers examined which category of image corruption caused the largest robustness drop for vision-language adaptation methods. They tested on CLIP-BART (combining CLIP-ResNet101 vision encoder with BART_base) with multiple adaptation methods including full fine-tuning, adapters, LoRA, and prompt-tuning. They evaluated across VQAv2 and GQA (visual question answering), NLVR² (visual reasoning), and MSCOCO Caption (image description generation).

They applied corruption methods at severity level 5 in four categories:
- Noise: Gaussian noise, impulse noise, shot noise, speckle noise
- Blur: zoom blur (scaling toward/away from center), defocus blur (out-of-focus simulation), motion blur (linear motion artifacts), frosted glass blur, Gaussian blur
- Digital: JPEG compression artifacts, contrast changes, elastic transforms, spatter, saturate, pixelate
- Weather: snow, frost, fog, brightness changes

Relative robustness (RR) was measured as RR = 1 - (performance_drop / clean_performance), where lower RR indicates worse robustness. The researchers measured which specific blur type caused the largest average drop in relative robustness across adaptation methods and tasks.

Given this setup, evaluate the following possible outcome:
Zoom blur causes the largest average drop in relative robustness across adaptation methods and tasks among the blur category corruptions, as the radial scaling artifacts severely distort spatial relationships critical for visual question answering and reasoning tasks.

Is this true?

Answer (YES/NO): YES